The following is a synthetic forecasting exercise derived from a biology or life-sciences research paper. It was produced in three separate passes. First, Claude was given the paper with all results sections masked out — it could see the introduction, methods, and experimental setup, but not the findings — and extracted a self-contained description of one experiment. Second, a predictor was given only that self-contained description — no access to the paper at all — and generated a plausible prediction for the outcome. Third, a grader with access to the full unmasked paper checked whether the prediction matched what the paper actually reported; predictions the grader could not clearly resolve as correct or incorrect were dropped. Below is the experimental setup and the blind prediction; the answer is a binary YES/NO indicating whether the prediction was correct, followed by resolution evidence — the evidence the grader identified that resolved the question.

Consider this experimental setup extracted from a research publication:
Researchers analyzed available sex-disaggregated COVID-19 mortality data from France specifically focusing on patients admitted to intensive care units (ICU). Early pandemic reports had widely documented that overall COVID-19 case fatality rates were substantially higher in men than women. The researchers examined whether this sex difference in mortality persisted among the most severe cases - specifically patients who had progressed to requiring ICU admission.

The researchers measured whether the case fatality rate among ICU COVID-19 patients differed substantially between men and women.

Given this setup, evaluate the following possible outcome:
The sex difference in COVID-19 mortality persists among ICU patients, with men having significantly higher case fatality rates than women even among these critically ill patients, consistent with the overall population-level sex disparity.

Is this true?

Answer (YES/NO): NO